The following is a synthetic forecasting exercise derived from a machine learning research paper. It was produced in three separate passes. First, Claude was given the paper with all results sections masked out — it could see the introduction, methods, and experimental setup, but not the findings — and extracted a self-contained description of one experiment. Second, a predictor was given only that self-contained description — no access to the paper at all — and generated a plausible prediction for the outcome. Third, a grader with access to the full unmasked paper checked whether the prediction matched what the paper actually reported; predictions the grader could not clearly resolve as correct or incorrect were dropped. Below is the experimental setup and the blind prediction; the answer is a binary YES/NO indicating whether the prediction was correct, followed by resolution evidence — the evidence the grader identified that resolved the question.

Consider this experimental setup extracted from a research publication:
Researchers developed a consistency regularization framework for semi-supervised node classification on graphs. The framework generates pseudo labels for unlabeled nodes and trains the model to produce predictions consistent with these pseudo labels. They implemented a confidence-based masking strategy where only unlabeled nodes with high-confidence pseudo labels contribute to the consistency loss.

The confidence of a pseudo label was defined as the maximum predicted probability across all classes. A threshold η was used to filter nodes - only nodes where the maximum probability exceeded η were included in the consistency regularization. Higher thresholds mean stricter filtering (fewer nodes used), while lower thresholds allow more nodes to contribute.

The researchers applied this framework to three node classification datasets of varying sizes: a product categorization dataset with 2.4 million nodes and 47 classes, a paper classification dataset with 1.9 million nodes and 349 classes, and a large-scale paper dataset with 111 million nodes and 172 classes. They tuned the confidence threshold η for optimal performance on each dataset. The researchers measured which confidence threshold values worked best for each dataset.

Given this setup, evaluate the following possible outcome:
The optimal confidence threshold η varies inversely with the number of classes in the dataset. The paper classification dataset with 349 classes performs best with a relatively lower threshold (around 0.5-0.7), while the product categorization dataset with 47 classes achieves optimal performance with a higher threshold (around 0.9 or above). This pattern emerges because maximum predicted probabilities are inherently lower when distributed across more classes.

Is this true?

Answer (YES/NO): NO